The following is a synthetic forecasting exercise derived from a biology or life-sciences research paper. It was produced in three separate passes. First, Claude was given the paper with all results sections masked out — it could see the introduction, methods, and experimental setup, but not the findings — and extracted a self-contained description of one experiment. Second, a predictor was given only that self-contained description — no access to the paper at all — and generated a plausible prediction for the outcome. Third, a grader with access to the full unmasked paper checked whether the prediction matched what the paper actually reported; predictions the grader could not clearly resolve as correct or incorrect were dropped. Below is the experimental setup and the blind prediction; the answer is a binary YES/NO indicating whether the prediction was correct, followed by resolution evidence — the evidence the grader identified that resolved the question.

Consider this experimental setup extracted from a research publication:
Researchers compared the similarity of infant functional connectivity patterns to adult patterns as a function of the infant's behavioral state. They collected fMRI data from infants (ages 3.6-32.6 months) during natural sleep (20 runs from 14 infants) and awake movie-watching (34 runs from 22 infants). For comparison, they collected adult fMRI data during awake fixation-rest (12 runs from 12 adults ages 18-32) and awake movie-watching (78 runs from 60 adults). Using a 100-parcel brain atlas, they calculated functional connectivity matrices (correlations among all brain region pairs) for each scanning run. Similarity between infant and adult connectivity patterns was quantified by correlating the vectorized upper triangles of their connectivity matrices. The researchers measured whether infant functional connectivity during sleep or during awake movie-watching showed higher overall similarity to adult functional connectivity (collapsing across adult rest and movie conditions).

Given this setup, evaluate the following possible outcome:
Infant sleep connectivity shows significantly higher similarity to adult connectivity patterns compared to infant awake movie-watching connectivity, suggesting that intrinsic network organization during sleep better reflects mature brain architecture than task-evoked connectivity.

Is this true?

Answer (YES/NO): NO